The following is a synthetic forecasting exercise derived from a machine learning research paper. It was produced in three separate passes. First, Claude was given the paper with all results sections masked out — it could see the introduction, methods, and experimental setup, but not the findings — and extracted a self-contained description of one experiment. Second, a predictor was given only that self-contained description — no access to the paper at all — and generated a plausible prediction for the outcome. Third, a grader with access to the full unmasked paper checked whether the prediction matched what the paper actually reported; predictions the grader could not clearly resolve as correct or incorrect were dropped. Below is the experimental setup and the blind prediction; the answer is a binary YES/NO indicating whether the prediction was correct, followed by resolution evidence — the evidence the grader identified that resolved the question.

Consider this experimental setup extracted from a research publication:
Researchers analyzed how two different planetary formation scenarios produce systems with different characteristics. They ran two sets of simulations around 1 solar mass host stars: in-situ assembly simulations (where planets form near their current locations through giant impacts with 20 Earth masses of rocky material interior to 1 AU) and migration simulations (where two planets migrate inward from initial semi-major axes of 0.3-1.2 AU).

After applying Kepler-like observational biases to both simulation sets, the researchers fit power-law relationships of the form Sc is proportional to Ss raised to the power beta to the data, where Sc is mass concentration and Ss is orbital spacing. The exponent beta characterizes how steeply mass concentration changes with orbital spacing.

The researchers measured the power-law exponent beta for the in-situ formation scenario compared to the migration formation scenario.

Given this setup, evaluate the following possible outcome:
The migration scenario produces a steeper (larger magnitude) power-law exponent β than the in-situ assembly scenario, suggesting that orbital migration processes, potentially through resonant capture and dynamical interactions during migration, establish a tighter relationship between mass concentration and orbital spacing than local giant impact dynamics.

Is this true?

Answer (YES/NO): NO